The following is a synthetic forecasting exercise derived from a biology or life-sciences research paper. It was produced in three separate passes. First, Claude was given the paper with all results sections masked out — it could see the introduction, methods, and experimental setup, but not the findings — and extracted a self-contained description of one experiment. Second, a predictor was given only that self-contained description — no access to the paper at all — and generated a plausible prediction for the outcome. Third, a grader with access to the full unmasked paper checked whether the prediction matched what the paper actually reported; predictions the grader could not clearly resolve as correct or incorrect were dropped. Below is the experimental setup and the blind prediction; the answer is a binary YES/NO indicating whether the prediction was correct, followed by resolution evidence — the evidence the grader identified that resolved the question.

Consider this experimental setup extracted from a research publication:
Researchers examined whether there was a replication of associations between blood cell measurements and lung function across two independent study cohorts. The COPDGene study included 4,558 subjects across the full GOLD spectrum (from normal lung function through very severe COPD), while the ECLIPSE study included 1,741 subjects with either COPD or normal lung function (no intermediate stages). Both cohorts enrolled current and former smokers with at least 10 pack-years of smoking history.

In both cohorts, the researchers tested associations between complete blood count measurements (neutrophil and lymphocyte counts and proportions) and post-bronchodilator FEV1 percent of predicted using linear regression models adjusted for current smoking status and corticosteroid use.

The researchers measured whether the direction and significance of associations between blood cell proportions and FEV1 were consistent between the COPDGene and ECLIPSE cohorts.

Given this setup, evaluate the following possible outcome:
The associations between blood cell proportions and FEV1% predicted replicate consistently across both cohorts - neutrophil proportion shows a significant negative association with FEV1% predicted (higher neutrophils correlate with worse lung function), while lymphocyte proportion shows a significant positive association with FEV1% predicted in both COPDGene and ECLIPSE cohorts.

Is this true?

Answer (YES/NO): YES